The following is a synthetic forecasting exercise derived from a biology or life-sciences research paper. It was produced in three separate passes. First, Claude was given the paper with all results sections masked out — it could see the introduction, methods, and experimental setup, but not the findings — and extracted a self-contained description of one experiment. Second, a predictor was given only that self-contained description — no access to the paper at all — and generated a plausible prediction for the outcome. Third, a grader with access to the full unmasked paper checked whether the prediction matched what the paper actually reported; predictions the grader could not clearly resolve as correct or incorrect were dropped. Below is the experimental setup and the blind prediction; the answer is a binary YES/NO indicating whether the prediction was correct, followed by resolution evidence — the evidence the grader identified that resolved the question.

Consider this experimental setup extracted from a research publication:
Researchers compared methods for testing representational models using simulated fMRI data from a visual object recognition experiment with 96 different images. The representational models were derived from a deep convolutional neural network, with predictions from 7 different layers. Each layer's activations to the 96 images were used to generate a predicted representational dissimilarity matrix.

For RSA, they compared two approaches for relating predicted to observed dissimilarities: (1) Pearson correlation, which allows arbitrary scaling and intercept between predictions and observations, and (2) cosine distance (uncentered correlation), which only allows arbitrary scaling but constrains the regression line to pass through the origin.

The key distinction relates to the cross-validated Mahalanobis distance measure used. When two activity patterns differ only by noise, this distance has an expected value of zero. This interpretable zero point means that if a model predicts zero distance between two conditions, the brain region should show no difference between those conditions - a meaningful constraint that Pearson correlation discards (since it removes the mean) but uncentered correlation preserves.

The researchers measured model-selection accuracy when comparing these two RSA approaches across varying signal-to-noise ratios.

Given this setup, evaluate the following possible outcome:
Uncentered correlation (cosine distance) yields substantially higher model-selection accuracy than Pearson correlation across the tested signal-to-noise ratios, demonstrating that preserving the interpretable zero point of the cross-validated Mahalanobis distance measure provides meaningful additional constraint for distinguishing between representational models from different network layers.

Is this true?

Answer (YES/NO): NO